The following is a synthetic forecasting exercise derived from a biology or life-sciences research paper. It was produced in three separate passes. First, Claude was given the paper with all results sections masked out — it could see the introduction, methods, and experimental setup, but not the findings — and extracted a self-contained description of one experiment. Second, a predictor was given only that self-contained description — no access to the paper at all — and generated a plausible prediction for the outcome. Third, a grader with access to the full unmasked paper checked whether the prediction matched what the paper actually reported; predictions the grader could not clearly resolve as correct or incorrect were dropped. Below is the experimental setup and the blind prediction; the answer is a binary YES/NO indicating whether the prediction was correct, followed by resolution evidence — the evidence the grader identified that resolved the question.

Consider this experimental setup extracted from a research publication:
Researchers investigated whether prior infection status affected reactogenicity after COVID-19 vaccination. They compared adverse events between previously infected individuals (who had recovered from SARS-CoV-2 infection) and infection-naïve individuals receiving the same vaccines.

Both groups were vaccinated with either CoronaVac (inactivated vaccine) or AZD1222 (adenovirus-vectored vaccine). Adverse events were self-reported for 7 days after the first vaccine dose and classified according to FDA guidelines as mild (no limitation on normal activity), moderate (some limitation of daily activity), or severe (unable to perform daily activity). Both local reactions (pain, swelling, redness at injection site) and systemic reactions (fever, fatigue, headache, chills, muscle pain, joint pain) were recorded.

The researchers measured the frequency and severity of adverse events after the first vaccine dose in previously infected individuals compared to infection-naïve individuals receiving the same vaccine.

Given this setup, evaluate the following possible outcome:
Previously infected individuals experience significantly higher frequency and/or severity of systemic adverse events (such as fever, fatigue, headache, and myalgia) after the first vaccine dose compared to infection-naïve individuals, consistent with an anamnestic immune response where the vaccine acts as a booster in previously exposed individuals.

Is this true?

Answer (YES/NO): NO